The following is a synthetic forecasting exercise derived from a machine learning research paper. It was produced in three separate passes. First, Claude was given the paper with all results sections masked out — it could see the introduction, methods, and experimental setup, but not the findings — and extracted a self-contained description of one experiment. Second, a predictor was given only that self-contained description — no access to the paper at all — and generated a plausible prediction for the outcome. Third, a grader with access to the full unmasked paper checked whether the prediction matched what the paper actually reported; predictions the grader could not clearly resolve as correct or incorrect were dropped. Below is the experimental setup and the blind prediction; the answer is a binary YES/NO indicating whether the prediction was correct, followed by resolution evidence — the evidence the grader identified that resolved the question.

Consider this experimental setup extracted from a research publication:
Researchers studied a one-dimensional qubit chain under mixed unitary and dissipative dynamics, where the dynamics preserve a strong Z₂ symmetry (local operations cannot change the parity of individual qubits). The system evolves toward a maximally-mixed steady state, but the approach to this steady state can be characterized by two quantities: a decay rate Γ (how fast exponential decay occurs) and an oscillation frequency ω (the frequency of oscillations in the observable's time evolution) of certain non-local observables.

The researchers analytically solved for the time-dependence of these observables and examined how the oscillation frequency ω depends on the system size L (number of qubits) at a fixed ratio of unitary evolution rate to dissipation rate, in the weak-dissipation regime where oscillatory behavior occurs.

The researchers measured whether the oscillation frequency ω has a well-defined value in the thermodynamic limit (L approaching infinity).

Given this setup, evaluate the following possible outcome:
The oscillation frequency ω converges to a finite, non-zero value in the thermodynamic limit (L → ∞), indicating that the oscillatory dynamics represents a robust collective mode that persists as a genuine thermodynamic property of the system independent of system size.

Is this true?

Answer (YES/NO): NO